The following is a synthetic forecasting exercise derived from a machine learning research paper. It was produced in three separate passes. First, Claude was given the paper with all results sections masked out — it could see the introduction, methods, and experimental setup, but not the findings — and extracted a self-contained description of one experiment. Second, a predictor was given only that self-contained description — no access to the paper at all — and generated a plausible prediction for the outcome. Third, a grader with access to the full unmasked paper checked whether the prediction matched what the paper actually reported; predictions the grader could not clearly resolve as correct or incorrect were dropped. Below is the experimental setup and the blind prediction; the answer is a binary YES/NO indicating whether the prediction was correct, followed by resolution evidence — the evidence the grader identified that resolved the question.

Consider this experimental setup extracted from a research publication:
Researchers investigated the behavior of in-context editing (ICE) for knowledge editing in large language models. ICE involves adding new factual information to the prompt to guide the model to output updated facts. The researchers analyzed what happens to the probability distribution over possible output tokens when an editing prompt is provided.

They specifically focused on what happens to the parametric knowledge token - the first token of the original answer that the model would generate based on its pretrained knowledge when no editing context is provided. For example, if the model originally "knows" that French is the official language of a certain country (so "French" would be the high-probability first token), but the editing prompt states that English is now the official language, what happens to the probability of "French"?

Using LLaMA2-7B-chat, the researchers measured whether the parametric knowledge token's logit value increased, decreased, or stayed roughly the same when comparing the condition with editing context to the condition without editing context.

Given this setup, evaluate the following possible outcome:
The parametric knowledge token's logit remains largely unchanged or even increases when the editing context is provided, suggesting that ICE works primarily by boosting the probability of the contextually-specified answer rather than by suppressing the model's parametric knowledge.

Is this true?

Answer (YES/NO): NO